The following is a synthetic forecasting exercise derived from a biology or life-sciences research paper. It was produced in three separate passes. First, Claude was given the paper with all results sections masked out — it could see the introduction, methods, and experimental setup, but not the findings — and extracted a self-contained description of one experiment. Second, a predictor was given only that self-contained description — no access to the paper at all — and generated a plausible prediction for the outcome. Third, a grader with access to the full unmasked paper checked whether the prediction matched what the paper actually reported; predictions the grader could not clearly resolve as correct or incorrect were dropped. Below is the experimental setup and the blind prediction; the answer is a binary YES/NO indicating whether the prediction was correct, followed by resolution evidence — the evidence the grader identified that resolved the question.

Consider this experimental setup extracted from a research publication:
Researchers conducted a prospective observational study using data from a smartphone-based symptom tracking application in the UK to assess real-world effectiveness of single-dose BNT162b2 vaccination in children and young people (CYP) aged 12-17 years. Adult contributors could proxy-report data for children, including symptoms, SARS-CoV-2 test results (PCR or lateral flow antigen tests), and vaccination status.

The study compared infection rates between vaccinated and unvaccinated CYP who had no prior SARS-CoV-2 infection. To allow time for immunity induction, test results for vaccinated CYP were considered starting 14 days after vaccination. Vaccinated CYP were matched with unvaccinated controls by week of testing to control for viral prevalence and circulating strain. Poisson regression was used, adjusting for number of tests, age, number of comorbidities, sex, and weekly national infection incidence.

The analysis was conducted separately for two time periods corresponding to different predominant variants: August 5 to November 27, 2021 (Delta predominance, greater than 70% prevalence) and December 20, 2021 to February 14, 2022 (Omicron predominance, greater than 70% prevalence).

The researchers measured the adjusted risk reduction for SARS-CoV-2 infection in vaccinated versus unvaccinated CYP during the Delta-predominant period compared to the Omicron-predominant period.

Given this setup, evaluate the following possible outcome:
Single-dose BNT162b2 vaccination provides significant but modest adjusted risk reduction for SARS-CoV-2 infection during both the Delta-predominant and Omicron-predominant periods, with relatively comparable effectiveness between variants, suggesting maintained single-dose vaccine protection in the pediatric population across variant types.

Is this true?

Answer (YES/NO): NO